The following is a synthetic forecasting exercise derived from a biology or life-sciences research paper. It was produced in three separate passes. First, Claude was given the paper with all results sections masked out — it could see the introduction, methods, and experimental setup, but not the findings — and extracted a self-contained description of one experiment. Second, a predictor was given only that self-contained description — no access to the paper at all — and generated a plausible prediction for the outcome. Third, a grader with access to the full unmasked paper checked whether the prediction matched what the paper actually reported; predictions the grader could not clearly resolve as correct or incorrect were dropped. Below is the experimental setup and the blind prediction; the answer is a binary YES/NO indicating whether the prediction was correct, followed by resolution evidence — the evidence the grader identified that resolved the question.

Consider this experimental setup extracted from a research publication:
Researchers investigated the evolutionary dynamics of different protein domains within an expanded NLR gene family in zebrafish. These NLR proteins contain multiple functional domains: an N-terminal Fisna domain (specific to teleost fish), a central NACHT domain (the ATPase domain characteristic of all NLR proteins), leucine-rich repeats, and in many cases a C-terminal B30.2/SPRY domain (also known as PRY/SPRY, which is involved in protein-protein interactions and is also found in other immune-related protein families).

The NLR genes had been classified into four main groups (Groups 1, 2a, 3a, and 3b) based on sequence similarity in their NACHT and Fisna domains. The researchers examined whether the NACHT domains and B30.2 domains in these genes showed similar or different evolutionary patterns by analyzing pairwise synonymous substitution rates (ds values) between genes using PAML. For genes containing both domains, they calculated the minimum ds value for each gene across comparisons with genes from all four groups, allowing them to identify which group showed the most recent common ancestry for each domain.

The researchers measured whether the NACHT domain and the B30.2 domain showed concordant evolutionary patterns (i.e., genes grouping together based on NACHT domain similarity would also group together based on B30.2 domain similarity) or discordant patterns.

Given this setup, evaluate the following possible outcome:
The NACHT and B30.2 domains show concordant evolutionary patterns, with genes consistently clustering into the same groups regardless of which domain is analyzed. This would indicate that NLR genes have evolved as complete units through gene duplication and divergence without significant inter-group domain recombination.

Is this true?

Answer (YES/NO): NO